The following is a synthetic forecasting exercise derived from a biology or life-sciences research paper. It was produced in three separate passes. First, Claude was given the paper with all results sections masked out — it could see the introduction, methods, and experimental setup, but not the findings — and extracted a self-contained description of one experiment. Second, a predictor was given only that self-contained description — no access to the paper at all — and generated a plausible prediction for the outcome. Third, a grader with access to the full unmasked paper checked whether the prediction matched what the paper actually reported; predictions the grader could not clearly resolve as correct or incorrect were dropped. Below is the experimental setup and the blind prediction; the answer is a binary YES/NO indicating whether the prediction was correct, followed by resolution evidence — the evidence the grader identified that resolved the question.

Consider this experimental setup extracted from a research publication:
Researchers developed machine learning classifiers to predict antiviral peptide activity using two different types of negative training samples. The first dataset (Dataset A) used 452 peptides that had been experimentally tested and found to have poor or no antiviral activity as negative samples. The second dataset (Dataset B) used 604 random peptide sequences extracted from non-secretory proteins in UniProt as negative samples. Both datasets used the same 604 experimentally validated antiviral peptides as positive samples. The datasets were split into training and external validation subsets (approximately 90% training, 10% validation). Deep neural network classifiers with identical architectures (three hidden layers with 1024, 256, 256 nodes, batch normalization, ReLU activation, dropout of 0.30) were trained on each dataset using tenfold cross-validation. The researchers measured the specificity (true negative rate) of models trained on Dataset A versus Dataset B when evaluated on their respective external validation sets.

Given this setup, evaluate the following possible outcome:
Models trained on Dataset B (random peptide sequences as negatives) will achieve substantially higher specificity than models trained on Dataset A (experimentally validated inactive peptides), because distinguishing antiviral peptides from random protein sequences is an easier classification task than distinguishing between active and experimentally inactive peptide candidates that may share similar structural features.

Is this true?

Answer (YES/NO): YES